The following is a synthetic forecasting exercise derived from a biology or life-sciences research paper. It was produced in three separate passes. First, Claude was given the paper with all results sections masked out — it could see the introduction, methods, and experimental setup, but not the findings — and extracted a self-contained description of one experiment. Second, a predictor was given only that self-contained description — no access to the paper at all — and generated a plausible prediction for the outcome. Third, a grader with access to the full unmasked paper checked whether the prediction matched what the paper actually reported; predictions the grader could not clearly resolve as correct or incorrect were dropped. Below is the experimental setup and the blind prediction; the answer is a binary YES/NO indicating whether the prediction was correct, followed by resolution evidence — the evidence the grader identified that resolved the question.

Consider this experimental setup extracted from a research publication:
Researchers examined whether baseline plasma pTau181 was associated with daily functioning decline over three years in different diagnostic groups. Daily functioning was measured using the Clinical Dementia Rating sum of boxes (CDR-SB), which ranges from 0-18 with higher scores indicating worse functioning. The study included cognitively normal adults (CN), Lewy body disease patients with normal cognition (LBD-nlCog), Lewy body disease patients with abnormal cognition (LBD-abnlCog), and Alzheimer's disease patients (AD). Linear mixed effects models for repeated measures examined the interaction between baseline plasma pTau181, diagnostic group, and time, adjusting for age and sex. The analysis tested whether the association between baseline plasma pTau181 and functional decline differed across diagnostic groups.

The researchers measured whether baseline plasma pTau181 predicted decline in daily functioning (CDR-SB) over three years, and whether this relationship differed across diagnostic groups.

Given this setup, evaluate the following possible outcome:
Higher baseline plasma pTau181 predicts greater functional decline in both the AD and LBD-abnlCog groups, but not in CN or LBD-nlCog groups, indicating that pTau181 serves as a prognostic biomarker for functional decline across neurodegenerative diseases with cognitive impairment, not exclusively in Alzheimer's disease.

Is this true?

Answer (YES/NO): YES